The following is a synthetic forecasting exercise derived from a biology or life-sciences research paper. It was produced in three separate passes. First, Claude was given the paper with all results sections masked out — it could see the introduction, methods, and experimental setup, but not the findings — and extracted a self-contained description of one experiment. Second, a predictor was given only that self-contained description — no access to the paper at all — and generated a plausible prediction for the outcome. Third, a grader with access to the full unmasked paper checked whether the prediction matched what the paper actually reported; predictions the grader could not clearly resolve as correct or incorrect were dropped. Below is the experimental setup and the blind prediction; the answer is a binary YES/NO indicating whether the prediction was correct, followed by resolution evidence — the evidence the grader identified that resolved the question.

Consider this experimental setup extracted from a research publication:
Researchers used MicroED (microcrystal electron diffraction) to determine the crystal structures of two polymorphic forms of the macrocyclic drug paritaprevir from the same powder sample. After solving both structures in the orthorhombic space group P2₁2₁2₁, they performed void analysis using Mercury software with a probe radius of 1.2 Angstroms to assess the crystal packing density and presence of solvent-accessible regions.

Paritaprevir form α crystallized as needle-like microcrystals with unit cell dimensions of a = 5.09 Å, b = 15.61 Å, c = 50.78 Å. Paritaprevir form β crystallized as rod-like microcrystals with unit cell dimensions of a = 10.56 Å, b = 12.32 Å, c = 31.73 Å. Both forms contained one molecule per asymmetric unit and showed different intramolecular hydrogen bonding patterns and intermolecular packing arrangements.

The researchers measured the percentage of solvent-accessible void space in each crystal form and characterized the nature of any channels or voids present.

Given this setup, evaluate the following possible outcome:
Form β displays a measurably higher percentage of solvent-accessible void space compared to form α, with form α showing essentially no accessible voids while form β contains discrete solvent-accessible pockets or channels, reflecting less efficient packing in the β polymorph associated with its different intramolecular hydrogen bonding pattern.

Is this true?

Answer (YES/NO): NO